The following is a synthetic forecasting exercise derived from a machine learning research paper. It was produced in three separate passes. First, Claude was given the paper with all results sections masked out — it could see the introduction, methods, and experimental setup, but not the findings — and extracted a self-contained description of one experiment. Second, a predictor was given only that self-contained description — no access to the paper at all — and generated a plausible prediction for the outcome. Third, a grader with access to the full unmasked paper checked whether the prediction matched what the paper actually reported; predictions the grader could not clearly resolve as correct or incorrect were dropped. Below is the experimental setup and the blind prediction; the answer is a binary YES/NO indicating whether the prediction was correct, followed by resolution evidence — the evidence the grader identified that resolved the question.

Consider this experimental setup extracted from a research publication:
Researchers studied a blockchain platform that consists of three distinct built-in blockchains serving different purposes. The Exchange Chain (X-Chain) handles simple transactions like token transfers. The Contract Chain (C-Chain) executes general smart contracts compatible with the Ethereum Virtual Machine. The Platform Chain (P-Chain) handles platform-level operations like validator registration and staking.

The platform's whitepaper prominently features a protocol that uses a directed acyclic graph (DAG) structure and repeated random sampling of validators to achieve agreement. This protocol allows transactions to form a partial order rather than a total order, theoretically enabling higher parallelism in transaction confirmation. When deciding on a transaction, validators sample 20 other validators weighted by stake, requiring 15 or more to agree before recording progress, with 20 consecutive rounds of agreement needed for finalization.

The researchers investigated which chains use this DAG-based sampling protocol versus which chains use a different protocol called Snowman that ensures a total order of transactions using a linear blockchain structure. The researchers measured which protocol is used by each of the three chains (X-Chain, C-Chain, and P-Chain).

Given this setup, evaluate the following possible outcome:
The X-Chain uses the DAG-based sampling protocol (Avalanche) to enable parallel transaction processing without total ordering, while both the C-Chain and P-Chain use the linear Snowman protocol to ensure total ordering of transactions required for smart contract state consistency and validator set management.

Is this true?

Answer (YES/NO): YES